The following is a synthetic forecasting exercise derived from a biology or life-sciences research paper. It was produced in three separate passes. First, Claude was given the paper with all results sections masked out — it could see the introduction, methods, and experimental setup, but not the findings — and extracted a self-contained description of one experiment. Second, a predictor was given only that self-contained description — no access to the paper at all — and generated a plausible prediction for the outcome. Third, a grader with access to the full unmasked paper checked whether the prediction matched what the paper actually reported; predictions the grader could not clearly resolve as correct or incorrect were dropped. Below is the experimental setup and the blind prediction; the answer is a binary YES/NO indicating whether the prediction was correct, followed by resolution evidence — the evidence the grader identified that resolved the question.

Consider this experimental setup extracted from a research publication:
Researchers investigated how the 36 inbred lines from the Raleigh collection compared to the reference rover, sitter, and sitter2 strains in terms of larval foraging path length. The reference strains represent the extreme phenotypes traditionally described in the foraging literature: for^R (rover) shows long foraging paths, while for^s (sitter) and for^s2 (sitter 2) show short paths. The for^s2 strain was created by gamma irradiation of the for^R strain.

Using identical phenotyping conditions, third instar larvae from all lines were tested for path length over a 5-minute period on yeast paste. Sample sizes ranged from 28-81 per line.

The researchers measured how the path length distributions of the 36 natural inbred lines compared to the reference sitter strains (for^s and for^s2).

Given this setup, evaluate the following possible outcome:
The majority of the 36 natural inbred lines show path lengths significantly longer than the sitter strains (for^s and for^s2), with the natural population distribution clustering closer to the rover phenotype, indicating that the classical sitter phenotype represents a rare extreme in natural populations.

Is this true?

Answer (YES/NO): NO